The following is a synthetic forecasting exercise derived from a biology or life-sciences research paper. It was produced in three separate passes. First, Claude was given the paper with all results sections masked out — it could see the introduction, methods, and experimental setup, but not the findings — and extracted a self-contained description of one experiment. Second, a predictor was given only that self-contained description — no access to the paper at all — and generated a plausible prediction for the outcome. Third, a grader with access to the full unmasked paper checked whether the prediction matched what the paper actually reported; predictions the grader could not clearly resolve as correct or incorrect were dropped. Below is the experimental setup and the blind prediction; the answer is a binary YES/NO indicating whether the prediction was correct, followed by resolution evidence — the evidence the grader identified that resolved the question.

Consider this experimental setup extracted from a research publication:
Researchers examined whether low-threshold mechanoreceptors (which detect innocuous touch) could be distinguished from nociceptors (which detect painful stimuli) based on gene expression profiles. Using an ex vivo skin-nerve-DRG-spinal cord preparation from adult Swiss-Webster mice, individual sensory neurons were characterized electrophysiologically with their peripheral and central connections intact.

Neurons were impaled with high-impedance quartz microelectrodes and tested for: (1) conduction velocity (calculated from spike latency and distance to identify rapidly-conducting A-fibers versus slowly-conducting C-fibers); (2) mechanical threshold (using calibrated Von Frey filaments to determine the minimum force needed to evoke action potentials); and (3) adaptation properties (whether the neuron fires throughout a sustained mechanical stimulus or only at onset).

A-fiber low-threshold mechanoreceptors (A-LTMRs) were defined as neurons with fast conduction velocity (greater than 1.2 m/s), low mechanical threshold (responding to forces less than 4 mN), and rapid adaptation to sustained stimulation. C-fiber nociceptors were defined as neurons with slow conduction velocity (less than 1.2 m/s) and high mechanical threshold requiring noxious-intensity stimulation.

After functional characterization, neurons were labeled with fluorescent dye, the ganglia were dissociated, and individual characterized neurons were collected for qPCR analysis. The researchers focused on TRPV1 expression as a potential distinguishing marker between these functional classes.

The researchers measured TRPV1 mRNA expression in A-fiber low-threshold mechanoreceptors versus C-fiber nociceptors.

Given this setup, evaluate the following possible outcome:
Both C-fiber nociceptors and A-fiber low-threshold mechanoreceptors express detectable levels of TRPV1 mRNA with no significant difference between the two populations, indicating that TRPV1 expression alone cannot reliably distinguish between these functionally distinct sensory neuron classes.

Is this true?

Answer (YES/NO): NO